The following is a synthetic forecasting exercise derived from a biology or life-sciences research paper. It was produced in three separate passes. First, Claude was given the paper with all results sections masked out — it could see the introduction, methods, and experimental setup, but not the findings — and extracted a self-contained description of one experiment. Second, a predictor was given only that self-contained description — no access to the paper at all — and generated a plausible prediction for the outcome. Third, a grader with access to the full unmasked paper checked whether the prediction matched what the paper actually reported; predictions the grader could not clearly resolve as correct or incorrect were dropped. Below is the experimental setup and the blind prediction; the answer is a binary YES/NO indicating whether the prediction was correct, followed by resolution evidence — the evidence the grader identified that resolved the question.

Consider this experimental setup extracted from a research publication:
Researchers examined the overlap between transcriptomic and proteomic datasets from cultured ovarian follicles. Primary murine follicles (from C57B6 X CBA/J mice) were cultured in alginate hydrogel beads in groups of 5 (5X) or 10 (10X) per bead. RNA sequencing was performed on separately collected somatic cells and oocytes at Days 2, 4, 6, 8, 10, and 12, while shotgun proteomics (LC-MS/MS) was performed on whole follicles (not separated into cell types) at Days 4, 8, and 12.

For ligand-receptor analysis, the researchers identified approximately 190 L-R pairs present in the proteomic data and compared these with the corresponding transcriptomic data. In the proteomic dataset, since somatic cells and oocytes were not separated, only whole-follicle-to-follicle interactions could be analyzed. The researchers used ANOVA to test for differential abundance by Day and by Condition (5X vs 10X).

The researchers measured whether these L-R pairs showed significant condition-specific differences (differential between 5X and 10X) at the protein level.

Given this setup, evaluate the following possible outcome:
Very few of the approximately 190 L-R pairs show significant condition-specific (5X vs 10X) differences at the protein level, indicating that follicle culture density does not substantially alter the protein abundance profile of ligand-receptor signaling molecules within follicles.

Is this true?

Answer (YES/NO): YES